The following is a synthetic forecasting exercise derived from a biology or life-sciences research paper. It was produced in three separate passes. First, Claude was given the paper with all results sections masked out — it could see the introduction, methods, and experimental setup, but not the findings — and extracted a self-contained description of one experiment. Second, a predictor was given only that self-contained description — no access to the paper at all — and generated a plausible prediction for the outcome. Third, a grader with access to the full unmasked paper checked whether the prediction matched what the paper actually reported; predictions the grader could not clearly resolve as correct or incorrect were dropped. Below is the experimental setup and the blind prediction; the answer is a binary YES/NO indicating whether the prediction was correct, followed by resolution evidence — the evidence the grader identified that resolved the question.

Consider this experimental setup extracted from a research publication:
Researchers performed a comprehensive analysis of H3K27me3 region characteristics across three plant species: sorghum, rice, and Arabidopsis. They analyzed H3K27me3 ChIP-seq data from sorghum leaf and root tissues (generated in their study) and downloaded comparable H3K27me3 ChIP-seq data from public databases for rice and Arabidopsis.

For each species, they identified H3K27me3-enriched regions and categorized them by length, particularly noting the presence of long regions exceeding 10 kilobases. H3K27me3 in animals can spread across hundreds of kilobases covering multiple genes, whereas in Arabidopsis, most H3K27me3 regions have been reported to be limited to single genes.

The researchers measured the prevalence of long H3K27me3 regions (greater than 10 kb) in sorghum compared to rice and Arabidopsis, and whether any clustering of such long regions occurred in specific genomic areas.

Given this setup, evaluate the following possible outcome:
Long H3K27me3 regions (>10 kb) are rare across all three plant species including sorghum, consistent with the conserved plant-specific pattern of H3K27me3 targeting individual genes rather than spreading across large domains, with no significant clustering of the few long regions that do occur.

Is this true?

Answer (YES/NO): NO